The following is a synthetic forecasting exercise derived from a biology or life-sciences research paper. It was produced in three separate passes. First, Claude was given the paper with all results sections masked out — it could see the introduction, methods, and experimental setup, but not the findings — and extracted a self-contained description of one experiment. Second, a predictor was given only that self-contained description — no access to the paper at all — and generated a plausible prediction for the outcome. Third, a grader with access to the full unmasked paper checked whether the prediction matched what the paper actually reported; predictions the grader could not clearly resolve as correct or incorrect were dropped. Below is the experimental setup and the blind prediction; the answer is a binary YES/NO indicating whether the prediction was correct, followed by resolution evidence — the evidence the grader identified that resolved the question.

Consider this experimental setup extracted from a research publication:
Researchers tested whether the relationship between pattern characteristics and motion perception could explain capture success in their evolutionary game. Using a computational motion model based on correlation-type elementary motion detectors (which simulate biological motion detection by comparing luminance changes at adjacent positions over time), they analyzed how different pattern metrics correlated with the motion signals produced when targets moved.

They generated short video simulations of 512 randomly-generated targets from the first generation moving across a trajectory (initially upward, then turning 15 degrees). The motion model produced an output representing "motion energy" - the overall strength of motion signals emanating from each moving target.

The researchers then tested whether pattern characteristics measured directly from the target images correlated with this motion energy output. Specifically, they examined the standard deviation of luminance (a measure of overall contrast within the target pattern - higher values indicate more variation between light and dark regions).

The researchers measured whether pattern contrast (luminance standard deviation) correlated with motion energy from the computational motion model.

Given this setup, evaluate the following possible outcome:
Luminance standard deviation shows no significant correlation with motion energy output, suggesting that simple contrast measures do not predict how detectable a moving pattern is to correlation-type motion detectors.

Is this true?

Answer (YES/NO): NO